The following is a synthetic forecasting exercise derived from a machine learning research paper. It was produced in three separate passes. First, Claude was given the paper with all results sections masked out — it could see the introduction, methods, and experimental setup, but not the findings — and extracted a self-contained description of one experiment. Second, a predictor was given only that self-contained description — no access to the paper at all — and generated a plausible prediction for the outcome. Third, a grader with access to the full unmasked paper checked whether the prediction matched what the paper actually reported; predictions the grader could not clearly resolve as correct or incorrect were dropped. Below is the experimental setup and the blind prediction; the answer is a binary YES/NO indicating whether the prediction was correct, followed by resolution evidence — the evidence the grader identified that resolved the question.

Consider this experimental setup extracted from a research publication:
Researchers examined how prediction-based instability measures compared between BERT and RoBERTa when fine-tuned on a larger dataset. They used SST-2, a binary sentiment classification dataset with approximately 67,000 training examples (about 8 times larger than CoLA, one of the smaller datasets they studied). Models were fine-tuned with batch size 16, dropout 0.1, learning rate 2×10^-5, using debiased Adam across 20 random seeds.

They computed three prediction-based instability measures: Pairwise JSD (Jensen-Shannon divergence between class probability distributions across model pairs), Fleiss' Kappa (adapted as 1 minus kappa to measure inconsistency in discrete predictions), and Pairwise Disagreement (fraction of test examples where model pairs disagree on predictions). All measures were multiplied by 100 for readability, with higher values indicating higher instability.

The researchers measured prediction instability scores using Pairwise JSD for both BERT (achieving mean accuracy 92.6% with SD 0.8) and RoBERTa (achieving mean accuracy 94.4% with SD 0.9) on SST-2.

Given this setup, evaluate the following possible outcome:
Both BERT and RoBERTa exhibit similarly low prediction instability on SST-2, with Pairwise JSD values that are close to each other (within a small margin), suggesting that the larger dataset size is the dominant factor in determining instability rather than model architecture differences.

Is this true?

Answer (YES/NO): YES